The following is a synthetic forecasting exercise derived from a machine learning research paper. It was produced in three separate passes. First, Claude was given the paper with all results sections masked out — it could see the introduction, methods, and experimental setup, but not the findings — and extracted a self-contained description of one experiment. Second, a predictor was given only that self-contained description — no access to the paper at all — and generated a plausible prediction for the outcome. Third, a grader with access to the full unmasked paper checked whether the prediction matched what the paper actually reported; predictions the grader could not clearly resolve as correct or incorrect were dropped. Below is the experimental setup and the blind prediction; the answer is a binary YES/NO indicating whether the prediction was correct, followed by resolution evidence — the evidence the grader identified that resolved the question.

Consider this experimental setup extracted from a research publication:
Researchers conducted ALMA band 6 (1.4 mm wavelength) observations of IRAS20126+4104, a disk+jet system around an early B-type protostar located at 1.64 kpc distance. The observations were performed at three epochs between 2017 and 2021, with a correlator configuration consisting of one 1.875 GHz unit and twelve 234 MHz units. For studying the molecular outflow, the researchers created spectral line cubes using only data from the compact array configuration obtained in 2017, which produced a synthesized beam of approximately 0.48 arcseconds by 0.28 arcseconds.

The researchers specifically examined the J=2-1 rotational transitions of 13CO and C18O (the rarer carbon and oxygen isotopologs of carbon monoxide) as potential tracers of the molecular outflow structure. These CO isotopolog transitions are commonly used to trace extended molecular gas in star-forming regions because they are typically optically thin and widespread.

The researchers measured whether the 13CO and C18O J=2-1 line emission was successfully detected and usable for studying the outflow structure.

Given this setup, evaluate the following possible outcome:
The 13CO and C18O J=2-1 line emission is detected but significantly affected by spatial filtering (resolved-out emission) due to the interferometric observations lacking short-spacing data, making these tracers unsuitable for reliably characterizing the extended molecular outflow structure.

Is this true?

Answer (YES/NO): YES